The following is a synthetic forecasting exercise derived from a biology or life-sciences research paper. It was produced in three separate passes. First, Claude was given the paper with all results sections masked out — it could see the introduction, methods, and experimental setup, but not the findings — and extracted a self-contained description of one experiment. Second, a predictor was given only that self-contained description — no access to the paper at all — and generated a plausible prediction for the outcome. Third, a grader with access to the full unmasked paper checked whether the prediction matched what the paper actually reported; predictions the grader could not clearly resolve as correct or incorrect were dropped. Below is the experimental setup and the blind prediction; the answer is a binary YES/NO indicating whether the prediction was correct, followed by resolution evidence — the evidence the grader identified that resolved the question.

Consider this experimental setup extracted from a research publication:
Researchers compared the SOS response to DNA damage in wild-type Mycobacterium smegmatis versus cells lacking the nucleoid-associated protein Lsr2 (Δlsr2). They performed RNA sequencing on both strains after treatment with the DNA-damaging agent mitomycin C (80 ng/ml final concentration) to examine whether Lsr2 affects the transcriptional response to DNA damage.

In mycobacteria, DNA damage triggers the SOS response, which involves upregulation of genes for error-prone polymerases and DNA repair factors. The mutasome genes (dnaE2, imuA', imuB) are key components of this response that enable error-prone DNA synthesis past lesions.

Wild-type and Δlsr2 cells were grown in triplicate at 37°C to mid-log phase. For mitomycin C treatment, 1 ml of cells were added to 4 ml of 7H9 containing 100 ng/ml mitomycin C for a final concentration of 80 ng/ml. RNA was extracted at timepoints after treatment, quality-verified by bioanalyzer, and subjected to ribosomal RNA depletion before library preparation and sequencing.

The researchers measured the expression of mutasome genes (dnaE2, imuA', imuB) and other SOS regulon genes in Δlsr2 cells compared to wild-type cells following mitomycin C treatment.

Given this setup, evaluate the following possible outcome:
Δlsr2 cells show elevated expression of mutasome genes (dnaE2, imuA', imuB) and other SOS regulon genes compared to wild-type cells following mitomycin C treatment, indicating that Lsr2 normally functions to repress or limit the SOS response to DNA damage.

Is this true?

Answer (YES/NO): NO